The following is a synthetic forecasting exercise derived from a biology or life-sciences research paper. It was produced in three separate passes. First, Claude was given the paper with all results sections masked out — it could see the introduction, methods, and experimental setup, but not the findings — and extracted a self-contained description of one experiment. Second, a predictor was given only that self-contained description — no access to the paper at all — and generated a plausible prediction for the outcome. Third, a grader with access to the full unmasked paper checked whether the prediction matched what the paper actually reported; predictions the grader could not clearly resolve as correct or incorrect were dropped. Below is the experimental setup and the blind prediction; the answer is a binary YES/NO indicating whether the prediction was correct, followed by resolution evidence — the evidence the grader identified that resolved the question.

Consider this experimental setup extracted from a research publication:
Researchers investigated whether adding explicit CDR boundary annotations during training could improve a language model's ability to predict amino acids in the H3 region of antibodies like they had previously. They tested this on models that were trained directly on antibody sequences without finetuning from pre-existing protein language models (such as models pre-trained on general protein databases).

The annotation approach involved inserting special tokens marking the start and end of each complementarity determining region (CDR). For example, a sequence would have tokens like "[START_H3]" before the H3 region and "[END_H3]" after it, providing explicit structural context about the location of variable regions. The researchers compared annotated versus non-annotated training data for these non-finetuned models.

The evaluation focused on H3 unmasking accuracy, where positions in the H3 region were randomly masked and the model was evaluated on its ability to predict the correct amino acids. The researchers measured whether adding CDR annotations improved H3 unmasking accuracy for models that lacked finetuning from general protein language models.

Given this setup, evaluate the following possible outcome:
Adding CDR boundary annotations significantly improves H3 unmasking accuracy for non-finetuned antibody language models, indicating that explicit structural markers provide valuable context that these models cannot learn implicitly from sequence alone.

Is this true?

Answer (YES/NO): NO